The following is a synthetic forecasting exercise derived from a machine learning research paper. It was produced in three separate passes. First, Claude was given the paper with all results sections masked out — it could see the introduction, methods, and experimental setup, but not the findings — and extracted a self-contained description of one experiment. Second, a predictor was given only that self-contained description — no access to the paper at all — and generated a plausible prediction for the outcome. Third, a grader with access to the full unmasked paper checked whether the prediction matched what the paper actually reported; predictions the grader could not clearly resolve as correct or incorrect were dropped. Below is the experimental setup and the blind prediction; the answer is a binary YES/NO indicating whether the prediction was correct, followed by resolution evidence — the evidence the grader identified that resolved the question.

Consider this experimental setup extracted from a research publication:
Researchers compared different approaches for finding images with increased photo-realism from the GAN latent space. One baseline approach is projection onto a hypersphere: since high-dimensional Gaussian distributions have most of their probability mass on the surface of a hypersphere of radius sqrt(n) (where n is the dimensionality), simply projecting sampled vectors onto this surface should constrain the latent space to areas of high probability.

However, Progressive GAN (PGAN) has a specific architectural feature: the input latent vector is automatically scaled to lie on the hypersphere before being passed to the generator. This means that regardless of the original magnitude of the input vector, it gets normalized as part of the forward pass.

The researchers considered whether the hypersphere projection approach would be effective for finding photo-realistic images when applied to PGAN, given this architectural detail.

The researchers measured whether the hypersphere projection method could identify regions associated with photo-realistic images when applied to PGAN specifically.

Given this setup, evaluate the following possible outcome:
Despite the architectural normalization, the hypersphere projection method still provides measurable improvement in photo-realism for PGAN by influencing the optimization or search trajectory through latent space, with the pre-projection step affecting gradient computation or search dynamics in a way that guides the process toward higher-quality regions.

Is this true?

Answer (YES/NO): NO